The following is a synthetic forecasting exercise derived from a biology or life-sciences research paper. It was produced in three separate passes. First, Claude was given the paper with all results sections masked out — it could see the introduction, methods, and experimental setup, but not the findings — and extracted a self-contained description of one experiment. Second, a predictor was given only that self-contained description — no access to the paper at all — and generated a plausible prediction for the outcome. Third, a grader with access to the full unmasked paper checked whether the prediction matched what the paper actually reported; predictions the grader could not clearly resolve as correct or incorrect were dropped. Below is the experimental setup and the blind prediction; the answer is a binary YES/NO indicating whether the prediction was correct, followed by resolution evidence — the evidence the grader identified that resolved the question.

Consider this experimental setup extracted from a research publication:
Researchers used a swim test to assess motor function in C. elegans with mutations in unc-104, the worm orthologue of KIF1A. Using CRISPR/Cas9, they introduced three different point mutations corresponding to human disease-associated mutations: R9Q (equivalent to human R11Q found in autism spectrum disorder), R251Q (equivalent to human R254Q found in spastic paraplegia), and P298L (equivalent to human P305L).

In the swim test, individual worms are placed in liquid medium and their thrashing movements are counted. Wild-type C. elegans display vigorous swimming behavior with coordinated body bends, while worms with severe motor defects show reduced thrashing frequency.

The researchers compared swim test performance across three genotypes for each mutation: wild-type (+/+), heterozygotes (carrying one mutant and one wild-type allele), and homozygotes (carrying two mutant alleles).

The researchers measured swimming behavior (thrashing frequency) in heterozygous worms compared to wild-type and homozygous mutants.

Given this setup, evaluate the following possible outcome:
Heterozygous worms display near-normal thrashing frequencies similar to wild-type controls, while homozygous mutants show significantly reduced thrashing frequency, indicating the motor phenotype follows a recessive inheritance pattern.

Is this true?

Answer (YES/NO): NO